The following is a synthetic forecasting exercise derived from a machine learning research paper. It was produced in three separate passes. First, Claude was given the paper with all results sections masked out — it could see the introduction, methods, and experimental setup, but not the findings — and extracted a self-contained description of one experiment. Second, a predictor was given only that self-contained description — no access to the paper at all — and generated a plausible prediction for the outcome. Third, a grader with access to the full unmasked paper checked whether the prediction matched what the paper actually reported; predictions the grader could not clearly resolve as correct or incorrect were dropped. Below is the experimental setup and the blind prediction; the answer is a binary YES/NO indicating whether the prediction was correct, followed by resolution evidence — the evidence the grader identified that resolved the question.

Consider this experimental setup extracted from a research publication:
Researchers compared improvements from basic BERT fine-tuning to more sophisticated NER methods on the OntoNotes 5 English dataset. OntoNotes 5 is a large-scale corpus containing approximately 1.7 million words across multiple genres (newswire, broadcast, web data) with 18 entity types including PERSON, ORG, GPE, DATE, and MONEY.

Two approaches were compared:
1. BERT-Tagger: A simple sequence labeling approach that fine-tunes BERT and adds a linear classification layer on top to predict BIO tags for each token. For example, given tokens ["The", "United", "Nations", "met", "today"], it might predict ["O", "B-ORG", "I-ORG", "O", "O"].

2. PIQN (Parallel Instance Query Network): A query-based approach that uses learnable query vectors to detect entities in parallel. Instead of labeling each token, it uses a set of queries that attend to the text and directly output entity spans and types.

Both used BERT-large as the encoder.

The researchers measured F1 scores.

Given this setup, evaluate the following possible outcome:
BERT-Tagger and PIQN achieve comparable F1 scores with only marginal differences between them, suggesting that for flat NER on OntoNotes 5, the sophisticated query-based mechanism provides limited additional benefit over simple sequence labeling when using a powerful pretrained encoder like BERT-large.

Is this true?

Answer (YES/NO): NO